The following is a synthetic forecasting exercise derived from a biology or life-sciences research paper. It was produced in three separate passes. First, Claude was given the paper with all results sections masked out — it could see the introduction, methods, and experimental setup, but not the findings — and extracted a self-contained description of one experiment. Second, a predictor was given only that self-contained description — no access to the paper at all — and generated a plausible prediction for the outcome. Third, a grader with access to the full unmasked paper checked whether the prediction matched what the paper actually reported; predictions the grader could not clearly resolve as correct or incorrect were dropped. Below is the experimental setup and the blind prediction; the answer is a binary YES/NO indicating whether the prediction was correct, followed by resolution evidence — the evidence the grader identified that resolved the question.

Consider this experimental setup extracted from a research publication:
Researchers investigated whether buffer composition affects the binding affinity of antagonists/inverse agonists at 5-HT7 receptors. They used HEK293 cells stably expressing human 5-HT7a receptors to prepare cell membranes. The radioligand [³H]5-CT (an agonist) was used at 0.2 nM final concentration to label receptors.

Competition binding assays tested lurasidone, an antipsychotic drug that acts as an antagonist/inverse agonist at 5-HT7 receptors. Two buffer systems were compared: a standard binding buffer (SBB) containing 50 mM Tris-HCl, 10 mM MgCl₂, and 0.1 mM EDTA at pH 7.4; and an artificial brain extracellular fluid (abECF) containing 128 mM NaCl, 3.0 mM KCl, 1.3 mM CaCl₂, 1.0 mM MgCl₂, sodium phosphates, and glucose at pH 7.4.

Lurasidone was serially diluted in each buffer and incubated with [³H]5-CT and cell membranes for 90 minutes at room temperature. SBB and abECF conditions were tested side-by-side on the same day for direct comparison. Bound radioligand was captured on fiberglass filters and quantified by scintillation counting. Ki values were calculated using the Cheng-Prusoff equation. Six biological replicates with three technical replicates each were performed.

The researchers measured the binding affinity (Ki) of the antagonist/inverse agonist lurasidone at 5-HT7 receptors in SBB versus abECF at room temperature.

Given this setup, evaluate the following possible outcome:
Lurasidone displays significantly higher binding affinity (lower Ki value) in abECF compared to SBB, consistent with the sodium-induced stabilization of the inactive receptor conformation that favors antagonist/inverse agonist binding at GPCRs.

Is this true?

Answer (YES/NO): NO